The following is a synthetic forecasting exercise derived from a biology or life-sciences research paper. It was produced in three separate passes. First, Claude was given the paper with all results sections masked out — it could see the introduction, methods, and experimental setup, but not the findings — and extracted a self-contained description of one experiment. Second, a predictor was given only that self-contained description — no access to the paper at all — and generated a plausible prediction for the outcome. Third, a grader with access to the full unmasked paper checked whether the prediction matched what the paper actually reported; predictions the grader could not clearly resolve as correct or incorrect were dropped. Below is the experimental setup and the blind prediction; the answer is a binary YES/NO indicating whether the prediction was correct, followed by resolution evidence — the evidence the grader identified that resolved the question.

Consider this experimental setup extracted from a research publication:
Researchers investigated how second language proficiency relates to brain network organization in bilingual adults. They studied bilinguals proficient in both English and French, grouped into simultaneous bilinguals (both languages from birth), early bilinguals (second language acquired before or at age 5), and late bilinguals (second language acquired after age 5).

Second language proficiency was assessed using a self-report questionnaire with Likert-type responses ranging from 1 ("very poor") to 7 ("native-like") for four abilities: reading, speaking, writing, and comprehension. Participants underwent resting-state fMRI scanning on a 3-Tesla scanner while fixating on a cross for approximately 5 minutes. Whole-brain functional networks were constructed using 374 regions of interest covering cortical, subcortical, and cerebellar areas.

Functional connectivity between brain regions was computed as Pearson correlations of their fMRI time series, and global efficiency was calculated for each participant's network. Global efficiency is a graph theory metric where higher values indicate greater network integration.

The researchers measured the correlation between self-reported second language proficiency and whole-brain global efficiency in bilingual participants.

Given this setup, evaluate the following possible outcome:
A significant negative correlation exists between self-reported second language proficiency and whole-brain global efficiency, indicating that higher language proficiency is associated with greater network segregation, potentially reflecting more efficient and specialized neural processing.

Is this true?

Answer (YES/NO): NO